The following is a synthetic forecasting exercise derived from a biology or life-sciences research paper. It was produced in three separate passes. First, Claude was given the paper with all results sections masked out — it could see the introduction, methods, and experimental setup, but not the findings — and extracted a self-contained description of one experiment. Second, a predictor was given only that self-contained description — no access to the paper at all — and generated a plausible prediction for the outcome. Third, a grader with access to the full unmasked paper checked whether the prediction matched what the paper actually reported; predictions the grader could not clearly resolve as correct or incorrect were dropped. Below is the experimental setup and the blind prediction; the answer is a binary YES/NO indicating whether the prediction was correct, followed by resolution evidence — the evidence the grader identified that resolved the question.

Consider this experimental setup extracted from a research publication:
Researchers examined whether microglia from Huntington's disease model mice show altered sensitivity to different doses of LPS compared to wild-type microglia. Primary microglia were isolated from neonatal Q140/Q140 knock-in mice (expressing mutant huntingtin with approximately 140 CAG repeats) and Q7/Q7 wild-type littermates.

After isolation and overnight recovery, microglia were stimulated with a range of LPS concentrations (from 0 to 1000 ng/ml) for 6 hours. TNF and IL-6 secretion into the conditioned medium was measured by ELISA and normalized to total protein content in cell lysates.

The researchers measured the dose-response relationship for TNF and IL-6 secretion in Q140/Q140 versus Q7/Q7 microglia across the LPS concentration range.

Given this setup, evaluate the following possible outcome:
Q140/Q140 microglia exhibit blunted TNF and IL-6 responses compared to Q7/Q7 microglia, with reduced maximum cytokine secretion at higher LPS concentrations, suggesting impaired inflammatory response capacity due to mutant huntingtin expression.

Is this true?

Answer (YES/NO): NO